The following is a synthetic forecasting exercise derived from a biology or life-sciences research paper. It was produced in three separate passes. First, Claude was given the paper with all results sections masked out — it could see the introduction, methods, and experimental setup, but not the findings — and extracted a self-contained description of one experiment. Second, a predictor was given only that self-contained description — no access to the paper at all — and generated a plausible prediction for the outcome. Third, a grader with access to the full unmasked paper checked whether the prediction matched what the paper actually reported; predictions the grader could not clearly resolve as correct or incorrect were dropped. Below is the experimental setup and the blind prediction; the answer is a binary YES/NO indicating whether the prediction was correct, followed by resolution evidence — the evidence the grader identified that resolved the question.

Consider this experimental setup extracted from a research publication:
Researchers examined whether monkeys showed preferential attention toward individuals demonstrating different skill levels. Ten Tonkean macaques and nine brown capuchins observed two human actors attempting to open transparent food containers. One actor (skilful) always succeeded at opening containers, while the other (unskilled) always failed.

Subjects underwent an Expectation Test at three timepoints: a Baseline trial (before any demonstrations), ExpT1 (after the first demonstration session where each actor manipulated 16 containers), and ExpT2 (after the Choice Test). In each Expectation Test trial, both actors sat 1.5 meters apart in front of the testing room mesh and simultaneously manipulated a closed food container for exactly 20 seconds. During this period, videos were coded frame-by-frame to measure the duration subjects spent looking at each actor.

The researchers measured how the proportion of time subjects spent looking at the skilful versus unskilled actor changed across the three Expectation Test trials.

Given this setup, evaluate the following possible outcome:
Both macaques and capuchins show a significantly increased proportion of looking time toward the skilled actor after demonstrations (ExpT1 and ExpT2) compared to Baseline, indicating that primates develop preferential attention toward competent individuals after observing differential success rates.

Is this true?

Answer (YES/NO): NO